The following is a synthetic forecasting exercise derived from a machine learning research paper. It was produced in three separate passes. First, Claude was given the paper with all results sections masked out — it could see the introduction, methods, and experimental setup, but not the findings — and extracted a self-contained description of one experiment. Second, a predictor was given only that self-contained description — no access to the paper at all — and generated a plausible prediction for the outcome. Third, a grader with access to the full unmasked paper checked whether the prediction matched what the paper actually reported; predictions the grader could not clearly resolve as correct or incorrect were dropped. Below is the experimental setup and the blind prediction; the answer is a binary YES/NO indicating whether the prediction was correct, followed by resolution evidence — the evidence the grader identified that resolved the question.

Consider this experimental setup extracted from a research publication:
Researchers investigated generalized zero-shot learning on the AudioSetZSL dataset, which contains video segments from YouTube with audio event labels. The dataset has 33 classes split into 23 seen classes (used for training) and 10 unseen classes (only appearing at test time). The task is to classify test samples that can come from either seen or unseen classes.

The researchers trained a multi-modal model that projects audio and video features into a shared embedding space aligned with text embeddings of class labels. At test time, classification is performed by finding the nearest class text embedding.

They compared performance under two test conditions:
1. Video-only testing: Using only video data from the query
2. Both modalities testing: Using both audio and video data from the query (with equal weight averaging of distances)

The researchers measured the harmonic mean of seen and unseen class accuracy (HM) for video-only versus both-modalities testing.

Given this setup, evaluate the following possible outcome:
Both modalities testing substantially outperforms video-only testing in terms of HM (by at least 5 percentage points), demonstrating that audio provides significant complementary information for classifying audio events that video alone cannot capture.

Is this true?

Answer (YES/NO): NO